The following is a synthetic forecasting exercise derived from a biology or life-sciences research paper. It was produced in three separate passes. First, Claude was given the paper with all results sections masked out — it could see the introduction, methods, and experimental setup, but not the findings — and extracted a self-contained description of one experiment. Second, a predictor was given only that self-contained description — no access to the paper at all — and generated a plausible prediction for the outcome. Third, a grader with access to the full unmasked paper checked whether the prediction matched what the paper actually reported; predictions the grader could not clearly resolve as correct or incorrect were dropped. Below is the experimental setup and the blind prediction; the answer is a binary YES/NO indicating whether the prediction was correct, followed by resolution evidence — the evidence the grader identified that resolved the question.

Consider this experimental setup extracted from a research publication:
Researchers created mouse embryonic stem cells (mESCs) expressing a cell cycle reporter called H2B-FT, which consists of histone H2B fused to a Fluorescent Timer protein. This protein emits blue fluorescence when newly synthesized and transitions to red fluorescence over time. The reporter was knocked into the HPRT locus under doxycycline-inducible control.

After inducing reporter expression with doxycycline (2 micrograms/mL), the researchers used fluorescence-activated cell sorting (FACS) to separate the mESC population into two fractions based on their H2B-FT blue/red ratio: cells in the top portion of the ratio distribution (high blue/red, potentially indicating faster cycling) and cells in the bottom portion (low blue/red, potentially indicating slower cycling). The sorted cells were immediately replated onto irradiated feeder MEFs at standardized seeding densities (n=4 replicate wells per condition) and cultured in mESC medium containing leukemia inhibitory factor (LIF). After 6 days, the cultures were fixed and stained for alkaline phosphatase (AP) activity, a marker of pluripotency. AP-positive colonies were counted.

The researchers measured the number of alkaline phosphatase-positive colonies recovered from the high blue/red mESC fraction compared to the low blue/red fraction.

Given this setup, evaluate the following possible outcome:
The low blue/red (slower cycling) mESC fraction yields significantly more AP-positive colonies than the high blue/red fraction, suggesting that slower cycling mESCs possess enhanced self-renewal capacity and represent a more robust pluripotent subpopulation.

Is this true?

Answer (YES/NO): NO